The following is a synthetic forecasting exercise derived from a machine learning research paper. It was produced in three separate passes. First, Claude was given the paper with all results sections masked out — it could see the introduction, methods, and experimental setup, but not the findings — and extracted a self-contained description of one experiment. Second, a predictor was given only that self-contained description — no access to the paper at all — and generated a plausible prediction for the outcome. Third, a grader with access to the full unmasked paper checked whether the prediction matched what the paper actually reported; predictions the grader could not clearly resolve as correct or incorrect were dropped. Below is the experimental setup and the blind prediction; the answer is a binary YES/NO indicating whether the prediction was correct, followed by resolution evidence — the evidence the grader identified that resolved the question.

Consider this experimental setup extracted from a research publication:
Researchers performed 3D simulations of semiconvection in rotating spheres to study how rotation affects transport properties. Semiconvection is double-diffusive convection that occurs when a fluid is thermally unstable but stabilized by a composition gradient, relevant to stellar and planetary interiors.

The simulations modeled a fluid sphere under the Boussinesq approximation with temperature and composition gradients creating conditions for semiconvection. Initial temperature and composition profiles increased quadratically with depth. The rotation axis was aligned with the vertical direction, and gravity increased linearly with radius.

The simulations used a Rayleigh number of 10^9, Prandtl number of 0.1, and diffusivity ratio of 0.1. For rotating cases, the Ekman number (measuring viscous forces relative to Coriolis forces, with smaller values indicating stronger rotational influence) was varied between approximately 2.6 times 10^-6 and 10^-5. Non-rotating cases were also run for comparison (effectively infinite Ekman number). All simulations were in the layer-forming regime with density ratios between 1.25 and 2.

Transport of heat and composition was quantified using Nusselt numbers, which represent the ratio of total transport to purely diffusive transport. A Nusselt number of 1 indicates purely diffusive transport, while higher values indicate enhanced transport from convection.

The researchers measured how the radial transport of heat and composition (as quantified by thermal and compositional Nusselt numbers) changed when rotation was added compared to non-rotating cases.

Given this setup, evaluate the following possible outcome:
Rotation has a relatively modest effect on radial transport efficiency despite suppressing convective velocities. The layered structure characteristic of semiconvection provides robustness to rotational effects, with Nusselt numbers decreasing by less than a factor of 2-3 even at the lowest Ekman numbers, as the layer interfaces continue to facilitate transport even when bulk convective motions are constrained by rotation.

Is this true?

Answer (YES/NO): NO